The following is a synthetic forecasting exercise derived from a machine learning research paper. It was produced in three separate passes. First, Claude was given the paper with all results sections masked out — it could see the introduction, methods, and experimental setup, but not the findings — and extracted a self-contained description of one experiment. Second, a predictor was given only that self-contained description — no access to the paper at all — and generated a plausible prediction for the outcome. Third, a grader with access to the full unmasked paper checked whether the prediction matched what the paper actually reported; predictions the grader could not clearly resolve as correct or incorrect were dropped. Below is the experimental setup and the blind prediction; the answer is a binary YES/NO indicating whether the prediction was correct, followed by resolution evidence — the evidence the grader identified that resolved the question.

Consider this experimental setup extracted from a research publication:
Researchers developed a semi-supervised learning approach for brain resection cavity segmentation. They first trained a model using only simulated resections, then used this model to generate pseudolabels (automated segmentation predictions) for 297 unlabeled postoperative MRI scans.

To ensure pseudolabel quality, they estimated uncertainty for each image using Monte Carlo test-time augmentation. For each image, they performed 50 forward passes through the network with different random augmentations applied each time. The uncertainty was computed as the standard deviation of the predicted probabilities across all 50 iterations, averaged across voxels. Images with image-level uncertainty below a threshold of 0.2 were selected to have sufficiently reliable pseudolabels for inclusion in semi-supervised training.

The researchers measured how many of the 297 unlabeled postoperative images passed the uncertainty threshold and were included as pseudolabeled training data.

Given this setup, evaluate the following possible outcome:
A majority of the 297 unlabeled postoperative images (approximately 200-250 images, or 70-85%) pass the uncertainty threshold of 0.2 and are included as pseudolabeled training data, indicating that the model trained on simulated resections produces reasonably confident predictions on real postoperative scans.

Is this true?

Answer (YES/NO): NO